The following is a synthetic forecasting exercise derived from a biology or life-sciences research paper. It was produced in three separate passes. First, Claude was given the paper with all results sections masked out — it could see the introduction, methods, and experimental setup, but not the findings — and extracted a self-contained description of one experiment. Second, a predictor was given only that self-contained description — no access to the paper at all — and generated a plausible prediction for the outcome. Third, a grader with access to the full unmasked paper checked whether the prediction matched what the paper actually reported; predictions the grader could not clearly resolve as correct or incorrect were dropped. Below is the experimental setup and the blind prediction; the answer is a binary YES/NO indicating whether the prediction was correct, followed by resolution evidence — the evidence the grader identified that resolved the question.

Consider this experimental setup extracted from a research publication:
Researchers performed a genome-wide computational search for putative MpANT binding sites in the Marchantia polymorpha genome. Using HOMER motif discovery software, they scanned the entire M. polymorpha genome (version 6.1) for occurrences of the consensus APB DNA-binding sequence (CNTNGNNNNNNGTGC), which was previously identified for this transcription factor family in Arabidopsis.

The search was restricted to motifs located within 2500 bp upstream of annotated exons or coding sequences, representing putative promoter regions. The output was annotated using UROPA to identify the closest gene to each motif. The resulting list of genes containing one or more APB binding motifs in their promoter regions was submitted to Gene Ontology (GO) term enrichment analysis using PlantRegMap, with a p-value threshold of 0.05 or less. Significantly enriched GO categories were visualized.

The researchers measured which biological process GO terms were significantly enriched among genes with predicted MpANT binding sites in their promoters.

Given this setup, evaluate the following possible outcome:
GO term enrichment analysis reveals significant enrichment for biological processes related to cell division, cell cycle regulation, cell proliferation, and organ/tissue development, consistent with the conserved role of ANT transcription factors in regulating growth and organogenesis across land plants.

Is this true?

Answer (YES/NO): NO